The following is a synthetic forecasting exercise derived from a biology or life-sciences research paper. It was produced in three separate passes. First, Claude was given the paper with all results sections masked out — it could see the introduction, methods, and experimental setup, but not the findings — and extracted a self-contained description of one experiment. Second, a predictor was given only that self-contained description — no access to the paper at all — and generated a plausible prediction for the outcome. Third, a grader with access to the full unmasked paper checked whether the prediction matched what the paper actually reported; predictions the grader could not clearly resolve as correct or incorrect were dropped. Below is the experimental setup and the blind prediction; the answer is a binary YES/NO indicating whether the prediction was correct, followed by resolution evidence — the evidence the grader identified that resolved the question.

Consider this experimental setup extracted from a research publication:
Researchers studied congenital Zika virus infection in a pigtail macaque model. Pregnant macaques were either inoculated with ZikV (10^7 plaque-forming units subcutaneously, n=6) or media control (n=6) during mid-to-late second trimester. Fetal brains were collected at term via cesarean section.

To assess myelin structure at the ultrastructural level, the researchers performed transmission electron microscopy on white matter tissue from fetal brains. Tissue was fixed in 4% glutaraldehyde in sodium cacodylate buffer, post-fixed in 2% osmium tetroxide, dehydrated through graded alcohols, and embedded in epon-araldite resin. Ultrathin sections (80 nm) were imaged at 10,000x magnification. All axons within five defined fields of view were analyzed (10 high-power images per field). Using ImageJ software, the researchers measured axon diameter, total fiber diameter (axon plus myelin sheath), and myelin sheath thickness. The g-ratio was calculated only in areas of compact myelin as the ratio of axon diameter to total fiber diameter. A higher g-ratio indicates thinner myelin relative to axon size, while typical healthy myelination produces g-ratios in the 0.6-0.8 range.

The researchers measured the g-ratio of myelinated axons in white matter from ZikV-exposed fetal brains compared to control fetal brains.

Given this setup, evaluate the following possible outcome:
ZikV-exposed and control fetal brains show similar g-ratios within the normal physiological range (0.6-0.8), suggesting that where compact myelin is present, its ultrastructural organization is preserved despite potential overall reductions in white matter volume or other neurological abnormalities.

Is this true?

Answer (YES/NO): YES